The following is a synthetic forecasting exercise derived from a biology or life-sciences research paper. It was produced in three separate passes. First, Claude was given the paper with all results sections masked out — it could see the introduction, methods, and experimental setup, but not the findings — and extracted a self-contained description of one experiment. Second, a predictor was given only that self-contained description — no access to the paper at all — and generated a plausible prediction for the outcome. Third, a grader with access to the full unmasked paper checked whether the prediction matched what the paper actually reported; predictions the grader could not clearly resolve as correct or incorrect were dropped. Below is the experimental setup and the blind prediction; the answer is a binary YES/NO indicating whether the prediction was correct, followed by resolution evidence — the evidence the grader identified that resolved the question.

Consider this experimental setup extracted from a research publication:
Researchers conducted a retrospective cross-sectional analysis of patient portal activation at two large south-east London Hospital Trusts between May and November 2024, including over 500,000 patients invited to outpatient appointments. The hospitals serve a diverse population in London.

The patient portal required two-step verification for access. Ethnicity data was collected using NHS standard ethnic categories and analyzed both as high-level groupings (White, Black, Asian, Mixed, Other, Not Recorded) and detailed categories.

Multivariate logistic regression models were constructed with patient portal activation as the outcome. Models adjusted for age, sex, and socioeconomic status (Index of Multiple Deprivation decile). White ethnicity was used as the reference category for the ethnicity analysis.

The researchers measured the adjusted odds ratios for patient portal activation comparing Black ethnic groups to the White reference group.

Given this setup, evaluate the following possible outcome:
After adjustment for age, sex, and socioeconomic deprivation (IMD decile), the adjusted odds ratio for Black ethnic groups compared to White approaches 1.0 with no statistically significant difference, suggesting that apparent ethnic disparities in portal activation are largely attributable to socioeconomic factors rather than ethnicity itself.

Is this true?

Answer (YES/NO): NO